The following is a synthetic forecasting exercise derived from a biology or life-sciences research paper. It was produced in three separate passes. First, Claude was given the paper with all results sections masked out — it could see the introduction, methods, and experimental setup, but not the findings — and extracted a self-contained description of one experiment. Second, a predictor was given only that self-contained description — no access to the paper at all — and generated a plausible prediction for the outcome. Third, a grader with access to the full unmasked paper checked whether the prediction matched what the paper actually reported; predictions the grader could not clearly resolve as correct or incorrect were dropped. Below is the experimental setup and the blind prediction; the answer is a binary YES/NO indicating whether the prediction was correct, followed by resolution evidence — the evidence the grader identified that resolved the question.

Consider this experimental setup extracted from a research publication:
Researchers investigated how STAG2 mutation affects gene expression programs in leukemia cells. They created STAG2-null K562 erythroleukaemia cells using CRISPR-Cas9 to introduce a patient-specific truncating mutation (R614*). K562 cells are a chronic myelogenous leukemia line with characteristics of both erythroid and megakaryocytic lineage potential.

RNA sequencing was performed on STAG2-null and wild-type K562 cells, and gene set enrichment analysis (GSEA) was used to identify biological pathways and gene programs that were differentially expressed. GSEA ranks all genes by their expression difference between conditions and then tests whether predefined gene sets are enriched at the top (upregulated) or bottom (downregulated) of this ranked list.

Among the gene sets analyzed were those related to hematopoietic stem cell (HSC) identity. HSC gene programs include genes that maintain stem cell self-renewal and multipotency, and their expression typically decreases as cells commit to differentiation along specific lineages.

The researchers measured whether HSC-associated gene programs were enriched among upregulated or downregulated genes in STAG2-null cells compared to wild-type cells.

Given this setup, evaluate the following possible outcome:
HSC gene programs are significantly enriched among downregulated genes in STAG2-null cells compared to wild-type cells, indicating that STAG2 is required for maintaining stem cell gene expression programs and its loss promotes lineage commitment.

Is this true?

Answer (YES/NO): NO